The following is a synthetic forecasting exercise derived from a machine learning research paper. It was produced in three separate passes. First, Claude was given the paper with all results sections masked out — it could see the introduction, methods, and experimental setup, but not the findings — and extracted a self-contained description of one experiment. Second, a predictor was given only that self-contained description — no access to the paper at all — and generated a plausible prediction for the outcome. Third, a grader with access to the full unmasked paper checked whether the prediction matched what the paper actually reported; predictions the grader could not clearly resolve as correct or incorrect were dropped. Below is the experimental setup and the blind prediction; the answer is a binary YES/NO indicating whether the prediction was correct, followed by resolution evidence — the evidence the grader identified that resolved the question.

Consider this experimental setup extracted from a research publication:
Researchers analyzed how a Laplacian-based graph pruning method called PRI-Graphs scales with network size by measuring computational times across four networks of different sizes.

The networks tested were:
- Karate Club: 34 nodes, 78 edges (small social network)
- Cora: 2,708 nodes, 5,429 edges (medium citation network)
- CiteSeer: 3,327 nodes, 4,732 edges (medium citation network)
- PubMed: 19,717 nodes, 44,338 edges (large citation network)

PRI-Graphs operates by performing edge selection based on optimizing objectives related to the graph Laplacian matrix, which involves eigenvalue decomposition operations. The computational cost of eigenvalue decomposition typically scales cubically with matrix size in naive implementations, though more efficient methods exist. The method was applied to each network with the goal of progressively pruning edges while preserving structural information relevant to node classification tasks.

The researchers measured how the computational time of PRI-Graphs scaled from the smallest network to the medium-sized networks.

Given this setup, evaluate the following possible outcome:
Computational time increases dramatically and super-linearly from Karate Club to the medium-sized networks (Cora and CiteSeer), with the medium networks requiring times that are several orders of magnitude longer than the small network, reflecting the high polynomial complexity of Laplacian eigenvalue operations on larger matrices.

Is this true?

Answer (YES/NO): YES